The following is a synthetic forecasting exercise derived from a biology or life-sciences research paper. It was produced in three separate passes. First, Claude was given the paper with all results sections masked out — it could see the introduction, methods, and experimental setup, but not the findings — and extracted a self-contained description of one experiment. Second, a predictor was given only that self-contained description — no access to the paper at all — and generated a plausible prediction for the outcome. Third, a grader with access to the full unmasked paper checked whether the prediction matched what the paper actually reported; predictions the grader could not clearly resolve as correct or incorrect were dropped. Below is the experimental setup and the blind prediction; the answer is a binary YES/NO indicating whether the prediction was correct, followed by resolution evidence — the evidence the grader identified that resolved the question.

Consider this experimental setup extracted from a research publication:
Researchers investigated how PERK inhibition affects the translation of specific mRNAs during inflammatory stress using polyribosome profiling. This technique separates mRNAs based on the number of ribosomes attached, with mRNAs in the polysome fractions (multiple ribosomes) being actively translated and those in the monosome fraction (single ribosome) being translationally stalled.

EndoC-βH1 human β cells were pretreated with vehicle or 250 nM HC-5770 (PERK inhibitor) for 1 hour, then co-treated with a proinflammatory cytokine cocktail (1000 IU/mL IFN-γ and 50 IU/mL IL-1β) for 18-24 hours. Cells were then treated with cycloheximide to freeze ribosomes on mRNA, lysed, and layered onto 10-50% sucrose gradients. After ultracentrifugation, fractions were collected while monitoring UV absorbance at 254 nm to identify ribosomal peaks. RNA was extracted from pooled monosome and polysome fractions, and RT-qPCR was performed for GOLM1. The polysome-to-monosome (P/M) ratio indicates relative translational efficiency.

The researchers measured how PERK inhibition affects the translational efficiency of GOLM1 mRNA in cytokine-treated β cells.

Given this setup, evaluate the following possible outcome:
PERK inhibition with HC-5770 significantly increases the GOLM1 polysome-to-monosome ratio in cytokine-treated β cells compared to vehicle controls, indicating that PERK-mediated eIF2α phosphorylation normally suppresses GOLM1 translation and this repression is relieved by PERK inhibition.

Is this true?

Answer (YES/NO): NO